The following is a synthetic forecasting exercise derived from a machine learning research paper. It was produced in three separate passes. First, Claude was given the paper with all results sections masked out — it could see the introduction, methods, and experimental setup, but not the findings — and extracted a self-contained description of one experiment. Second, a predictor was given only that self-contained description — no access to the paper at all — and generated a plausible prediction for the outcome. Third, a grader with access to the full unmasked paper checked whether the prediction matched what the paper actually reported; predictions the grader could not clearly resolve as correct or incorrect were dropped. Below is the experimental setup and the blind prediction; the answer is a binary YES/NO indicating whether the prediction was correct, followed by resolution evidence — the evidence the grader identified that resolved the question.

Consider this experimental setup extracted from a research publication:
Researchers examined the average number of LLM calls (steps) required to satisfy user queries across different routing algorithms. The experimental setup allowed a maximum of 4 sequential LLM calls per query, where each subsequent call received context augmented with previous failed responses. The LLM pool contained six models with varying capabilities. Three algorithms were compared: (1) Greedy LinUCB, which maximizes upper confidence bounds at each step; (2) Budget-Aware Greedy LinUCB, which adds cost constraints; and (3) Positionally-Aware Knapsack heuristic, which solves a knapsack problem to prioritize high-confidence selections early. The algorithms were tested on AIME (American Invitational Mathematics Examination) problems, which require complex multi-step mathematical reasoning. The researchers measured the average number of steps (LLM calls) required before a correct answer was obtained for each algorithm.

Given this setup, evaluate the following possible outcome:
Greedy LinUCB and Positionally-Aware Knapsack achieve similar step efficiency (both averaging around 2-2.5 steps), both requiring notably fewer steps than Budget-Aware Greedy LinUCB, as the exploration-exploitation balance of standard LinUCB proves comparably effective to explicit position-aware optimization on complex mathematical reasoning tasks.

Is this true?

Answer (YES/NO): NO